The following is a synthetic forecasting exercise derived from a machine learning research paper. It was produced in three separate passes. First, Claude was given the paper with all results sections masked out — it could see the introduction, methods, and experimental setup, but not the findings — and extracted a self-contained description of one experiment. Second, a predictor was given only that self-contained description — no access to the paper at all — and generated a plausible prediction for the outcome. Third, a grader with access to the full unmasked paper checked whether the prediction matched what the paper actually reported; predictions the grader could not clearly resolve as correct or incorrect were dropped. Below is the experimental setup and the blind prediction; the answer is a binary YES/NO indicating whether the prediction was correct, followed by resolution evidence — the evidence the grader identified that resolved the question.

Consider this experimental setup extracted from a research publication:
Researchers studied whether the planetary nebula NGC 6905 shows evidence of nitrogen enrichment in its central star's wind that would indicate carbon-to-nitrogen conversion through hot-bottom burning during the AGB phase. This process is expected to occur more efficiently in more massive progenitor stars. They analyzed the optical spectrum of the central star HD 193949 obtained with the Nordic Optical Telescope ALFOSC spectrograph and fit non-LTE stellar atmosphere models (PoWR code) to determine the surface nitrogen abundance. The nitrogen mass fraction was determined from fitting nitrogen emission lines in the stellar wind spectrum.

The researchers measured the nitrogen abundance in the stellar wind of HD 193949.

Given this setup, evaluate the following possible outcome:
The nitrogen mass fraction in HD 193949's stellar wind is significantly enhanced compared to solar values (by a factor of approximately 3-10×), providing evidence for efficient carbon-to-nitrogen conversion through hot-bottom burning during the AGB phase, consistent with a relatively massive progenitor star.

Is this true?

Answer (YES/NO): NO